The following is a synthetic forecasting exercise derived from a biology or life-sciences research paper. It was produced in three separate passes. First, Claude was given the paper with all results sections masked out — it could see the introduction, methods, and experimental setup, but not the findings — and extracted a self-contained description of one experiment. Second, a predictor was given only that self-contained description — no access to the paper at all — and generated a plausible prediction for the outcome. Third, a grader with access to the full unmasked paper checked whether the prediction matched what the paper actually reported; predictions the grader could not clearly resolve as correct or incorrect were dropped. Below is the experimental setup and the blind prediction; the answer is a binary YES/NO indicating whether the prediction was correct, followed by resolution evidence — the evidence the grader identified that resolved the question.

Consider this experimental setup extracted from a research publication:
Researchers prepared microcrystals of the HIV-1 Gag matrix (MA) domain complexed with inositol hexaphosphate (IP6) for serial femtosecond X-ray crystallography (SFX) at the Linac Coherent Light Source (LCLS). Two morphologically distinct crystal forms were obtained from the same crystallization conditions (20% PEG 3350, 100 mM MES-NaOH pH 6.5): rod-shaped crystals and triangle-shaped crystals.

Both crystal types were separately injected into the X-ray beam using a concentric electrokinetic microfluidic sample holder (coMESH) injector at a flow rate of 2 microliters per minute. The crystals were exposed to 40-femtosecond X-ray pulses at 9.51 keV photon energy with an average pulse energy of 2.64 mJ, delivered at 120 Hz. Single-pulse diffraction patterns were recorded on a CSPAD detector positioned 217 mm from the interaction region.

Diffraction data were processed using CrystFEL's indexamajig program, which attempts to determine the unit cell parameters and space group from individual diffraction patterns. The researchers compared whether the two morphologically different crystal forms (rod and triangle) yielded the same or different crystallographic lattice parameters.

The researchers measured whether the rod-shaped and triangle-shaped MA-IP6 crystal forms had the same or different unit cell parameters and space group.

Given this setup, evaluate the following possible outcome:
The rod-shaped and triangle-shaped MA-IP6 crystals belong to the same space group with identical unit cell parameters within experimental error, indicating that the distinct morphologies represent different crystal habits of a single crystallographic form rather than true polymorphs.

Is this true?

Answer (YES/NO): YES